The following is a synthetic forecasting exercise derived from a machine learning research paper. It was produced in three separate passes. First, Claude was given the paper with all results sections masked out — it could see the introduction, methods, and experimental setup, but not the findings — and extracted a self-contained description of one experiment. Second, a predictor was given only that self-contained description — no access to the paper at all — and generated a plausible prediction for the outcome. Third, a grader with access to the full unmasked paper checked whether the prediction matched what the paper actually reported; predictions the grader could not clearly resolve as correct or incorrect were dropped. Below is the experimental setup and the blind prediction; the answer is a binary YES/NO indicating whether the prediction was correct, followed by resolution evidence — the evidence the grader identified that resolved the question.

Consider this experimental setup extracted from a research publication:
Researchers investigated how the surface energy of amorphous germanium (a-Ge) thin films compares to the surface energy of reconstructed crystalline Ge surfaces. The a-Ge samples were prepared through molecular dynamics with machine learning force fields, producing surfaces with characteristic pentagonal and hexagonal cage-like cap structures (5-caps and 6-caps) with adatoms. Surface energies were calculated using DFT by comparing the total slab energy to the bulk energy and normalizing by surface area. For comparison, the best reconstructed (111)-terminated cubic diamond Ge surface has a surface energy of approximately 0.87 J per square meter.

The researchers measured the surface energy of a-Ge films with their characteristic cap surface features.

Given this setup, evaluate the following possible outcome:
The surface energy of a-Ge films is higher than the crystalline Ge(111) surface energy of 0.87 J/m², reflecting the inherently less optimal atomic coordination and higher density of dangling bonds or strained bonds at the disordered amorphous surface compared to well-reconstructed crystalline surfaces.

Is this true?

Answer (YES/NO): NO